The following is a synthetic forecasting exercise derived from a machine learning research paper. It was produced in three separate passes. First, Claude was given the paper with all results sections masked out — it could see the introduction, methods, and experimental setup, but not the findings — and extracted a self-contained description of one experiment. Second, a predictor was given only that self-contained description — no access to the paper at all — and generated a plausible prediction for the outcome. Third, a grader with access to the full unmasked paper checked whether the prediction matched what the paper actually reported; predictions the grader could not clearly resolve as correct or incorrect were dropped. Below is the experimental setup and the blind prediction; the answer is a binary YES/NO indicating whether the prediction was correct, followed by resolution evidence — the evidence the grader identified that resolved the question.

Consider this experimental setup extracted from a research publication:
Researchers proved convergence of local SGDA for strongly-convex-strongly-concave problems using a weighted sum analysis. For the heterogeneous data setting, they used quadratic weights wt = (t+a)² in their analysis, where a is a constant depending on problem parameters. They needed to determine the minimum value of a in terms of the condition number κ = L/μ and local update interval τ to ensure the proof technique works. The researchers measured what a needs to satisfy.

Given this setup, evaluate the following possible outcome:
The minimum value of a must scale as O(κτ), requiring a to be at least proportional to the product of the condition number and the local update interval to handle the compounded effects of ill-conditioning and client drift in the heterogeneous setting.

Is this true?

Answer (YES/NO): NO